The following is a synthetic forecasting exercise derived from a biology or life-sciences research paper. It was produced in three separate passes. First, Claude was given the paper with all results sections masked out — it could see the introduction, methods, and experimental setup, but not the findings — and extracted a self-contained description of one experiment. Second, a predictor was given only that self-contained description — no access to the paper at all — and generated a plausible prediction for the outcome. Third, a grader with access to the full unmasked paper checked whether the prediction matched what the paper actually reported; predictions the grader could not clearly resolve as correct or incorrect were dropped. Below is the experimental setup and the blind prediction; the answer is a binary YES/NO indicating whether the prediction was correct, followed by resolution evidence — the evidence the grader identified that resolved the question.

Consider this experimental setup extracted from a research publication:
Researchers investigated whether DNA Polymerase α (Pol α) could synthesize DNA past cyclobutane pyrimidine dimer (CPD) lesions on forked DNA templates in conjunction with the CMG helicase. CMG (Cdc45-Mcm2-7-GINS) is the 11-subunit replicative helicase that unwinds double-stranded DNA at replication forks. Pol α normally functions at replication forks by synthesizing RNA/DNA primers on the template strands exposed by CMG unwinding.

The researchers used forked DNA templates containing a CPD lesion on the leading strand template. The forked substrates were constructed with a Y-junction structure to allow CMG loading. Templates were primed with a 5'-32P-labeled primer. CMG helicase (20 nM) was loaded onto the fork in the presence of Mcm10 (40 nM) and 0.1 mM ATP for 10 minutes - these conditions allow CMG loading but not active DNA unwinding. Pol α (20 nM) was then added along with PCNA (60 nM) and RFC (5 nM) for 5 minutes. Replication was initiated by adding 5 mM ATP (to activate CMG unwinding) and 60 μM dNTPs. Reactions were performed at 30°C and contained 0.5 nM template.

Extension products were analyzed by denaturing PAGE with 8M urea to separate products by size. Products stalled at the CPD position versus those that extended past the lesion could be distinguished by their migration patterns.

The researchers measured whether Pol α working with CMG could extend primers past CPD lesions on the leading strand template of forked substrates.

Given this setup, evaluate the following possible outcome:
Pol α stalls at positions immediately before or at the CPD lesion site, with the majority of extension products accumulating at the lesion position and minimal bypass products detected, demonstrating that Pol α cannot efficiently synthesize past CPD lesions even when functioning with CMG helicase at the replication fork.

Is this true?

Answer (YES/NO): NO